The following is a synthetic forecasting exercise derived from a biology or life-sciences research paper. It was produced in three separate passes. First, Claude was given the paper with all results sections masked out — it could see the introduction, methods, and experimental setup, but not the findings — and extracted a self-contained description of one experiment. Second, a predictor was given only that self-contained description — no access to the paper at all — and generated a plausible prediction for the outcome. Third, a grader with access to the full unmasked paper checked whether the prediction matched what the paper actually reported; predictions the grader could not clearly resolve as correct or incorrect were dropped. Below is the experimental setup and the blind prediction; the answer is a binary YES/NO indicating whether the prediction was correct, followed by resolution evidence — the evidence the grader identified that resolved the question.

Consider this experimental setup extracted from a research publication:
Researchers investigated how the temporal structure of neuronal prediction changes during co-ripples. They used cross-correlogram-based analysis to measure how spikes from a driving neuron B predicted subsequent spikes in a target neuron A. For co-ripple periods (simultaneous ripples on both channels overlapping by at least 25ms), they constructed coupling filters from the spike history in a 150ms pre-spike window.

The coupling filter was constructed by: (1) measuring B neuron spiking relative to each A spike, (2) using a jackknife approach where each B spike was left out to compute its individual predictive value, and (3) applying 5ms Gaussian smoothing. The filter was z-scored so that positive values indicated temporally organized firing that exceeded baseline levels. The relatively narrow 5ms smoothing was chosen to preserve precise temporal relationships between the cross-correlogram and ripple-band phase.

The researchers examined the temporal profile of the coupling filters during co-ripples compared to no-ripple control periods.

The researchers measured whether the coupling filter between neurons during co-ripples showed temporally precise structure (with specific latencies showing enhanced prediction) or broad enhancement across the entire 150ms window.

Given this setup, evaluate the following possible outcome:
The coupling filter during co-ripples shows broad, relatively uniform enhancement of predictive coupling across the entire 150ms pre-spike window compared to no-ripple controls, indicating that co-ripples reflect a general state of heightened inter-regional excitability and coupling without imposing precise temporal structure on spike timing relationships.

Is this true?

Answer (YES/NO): NO